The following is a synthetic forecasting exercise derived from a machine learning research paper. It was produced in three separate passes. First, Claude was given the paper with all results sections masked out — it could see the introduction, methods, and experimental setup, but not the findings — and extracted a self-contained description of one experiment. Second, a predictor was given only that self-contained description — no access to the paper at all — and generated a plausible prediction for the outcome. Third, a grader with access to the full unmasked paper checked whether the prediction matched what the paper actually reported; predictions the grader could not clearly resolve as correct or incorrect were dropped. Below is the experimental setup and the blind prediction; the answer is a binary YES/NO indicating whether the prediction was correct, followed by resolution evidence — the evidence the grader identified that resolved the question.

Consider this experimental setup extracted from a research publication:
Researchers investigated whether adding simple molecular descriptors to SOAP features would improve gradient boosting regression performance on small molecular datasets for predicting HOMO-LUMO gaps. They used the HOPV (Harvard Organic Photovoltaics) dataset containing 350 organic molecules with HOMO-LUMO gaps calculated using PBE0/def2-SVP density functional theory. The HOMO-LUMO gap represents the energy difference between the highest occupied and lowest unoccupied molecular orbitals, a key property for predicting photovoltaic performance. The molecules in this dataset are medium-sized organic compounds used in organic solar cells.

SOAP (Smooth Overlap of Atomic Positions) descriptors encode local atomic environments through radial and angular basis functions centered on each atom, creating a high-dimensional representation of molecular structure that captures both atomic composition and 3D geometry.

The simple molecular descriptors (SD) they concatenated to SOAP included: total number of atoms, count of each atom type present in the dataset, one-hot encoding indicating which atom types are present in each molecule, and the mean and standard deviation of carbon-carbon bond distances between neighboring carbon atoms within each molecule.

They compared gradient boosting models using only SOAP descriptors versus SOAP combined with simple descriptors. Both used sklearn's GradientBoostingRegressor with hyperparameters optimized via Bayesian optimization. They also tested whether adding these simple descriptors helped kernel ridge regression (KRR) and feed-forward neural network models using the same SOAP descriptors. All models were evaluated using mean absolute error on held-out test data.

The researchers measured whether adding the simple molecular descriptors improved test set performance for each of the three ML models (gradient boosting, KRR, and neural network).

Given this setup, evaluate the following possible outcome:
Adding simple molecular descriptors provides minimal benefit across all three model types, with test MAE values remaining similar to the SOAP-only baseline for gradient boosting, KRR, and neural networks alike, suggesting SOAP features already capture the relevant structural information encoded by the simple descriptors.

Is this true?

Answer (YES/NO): NO